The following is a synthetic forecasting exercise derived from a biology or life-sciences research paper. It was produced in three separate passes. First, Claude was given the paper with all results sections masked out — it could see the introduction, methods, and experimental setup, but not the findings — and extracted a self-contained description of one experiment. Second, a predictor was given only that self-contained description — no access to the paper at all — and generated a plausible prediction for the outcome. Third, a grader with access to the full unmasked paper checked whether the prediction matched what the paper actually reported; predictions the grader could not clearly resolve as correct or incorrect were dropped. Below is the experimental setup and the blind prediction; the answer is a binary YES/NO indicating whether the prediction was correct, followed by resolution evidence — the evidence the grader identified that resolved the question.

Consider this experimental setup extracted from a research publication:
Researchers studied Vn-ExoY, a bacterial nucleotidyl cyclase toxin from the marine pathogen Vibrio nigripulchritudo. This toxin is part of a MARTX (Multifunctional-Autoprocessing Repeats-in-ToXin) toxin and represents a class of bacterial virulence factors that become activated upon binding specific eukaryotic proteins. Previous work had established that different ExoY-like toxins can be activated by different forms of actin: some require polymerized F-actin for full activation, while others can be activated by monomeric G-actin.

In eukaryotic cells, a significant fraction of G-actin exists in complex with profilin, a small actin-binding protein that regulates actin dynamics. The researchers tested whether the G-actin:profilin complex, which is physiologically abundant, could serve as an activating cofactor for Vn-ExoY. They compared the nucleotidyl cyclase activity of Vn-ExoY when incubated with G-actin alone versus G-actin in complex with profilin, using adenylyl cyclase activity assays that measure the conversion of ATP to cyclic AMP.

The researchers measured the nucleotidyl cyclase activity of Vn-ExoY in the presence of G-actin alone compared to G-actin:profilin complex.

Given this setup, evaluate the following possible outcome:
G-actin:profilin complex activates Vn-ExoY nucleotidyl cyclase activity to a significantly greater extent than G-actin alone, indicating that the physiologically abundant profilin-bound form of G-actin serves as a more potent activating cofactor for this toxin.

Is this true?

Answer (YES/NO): NO